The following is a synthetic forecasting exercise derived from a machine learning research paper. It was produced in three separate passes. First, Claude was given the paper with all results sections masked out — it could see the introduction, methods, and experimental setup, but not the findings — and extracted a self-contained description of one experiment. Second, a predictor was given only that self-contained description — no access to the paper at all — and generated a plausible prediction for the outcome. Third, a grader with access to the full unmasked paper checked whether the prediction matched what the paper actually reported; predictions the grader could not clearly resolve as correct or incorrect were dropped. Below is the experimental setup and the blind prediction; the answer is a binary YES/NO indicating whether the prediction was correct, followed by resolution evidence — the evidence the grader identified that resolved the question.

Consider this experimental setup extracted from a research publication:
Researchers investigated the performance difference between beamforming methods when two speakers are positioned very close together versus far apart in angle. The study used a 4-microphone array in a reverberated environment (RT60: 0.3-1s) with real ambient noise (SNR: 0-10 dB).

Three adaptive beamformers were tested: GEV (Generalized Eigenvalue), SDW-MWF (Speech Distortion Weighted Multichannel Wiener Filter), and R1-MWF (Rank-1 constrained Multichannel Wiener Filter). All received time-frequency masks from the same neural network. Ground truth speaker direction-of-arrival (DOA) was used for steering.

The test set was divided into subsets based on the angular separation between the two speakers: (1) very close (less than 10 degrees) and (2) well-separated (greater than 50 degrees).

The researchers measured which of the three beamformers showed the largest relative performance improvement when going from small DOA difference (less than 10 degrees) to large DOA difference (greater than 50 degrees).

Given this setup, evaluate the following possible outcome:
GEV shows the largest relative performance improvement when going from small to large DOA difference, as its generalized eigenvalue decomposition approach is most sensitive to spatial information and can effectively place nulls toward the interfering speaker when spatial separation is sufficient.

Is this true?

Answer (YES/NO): NO